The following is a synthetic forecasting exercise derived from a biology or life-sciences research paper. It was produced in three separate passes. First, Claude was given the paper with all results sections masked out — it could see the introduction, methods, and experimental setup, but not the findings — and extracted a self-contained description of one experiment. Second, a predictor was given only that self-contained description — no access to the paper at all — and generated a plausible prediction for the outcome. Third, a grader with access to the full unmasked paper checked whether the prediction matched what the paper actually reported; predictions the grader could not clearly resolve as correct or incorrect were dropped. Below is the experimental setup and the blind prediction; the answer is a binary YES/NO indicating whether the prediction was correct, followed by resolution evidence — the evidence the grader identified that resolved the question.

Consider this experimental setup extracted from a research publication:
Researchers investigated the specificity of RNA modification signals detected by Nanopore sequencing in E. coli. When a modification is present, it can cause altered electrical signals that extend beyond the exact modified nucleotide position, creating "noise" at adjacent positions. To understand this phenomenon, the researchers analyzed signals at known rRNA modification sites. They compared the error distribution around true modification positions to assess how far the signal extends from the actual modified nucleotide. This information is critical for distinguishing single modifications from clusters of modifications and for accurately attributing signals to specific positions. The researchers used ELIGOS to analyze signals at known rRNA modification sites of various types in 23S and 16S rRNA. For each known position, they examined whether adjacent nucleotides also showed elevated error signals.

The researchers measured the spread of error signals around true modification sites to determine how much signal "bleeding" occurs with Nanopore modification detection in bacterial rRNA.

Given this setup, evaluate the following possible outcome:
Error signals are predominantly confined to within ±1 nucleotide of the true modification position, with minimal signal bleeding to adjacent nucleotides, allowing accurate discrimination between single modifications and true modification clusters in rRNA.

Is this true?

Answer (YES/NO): NO